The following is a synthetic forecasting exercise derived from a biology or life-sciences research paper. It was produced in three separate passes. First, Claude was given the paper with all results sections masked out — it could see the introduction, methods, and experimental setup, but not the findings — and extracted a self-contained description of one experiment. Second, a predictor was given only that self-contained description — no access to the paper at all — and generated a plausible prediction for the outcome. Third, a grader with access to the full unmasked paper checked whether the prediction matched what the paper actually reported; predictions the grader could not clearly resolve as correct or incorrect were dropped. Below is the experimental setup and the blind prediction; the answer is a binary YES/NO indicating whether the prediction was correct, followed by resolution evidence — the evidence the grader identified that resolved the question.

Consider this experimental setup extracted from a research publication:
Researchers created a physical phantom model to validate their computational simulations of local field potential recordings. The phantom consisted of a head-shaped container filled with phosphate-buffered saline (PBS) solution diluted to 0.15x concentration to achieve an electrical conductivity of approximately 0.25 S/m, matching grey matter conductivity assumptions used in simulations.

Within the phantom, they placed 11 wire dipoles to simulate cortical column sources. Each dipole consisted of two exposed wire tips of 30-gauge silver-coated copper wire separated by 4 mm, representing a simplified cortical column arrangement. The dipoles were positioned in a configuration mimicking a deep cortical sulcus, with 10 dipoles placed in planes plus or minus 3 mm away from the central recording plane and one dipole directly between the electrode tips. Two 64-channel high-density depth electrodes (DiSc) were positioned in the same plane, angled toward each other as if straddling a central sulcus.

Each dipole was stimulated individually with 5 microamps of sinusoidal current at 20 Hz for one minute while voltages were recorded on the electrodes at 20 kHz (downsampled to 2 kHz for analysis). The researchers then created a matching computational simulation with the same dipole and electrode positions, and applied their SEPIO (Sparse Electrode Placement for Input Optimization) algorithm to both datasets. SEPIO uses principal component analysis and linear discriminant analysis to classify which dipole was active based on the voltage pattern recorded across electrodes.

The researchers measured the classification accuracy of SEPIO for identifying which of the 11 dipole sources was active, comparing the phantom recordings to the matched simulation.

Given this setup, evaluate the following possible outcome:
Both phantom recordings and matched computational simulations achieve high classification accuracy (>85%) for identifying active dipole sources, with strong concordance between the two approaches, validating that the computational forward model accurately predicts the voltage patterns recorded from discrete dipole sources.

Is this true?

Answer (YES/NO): YES